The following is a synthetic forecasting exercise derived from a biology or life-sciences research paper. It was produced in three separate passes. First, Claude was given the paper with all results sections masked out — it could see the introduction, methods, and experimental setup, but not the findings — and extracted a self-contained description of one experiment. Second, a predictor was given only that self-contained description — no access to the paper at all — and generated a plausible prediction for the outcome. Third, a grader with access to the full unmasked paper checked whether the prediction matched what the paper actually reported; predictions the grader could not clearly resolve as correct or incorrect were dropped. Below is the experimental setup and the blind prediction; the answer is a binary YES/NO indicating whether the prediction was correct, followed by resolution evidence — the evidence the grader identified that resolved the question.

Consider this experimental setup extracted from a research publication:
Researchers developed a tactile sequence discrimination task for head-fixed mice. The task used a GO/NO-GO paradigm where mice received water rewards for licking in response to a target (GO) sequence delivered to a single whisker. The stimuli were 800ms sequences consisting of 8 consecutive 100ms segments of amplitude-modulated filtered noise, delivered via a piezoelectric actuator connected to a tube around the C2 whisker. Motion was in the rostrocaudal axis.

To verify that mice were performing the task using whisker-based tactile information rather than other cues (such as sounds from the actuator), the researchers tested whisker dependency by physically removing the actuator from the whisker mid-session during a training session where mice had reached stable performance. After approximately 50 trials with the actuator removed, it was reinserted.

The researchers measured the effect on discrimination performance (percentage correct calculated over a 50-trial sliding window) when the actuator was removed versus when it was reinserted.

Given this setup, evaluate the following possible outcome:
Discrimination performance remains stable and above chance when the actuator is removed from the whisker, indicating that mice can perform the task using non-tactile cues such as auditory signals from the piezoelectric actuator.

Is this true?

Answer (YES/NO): NO